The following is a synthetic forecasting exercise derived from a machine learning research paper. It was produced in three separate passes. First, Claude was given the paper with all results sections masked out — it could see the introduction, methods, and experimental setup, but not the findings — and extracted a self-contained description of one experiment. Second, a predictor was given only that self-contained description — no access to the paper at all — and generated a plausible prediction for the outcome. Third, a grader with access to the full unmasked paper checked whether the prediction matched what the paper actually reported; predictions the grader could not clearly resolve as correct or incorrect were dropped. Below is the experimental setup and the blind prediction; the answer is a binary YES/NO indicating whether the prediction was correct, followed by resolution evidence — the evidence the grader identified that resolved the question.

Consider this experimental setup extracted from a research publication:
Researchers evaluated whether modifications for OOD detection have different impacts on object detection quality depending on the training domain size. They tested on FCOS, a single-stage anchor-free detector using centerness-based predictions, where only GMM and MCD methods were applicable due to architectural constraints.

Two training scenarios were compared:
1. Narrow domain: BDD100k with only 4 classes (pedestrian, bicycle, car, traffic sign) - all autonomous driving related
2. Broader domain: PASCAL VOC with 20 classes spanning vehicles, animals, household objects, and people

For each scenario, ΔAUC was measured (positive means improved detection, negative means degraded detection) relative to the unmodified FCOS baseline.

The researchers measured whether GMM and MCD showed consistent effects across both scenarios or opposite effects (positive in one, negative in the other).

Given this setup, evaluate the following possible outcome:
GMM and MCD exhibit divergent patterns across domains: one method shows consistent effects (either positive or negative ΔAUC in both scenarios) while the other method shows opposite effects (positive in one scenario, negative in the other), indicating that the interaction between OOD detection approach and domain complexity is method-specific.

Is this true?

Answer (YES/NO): NO